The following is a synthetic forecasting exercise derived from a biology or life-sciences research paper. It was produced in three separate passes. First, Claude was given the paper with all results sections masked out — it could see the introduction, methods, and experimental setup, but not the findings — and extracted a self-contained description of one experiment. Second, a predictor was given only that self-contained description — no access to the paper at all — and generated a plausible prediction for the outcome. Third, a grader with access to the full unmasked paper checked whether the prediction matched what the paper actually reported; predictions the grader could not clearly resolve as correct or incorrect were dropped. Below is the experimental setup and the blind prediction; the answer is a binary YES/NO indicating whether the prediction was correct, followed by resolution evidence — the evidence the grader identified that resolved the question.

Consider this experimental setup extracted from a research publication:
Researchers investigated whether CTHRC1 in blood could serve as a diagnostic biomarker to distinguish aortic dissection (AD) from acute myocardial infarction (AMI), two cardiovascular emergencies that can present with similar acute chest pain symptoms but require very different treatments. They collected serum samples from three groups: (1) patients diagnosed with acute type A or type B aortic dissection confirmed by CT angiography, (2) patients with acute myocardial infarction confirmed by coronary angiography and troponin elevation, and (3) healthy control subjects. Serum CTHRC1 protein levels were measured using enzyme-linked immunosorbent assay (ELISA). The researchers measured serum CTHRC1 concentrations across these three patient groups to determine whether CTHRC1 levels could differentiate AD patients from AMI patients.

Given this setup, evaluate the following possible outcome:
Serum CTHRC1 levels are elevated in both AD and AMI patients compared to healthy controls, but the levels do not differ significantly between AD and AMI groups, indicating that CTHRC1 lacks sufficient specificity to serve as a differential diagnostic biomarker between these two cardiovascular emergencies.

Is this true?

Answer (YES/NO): NO